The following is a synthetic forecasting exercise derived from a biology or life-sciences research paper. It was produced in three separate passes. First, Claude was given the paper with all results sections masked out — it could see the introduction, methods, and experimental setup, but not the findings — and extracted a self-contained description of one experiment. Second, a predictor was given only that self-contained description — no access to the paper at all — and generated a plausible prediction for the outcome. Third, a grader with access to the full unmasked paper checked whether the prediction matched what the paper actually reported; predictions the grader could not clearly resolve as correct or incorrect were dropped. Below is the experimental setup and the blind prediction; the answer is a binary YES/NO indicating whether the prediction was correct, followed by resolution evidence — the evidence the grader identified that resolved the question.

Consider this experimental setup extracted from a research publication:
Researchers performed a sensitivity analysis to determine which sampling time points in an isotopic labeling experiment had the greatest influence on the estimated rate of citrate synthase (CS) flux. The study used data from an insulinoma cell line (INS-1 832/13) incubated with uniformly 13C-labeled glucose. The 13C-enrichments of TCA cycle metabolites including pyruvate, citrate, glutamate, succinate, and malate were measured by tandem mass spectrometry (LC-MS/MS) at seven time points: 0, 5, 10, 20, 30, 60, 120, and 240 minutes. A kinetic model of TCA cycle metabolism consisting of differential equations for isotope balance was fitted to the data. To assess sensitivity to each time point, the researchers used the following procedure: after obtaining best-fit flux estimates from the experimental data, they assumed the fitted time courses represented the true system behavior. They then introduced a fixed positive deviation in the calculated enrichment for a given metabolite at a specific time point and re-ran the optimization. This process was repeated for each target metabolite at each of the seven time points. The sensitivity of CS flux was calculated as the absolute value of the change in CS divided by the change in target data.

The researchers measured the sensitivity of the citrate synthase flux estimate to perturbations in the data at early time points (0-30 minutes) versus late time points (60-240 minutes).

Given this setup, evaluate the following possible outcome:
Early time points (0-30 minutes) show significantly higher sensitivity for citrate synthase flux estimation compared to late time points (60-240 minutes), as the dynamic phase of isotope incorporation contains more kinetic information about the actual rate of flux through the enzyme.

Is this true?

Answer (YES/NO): YES